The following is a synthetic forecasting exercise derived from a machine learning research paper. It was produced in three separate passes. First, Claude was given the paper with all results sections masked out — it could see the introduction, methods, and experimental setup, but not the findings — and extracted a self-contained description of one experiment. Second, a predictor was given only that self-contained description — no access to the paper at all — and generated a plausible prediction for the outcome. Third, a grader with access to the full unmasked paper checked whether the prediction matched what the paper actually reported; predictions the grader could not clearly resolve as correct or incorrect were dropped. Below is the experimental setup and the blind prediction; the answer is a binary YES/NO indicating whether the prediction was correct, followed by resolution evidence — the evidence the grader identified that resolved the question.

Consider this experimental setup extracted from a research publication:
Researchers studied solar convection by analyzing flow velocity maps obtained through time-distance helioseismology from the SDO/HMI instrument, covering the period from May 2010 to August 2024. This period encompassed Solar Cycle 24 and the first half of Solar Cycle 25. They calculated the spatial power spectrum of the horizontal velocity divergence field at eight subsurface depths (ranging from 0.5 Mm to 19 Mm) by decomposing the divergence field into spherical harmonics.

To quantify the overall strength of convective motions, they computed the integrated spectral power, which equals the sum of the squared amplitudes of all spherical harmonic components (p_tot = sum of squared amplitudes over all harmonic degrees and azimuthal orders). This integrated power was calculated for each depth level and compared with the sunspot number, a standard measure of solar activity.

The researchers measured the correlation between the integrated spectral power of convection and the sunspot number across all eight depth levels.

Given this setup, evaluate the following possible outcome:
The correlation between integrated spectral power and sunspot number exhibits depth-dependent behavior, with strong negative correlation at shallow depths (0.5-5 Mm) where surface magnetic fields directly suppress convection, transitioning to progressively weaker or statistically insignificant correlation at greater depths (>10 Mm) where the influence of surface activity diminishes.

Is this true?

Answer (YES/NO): NO